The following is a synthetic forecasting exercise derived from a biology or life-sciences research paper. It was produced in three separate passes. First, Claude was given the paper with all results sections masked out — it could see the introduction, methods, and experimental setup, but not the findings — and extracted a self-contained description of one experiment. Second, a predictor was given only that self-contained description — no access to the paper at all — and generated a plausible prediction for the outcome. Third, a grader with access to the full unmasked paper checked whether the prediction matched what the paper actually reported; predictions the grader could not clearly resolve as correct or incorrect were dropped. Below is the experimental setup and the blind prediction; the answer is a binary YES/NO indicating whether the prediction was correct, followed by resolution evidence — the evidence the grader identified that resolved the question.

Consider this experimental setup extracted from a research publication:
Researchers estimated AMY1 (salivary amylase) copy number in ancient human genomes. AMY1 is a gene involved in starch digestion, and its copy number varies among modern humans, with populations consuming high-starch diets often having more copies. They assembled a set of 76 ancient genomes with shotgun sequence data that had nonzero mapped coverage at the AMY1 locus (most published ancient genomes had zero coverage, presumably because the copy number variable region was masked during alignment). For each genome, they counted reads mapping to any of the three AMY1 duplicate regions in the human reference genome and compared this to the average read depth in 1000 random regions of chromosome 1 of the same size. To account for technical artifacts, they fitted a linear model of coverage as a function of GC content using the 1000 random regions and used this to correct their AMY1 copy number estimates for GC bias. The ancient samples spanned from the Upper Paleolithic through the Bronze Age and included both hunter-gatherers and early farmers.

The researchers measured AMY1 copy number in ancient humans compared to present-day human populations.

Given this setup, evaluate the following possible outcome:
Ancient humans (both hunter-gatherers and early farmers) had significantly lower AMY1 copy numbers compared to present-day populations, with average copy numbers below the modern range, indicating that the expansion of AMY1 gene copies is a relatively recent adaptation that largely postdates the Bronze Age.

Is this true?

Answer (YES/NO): NO